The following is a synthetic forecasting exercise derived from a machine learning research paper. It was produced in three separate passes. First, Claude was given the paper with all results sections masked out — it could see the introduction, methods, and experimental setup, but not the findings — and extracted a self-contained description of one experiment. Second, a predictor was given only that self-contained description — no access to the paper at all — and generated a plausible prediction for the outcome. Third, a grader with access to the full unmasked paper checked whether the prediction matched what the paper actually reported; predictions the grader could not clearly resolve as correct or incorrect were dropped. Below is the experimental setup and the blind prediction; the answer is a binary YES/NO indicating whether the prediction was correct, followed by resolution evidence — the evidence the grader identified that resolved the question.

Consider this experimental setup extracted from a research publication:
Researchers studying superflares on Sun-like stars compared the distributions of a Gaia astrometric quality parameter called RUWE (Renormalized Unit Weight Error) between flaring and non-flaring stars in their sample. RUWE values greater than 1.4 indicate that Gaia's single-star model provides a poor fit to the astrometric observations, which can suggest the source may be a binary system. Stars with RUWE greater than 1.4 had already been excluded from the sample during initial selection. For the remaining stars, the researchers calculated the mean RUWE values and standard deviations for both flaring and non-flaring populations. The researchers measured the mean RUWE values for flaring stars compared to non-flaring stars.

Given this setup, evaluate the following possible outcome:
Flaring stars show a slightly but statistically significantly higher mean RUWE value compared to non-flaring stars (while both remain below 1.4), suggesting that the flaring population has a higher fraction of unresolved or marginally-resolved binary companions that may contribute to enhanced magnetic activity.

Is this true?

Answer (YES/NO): NO